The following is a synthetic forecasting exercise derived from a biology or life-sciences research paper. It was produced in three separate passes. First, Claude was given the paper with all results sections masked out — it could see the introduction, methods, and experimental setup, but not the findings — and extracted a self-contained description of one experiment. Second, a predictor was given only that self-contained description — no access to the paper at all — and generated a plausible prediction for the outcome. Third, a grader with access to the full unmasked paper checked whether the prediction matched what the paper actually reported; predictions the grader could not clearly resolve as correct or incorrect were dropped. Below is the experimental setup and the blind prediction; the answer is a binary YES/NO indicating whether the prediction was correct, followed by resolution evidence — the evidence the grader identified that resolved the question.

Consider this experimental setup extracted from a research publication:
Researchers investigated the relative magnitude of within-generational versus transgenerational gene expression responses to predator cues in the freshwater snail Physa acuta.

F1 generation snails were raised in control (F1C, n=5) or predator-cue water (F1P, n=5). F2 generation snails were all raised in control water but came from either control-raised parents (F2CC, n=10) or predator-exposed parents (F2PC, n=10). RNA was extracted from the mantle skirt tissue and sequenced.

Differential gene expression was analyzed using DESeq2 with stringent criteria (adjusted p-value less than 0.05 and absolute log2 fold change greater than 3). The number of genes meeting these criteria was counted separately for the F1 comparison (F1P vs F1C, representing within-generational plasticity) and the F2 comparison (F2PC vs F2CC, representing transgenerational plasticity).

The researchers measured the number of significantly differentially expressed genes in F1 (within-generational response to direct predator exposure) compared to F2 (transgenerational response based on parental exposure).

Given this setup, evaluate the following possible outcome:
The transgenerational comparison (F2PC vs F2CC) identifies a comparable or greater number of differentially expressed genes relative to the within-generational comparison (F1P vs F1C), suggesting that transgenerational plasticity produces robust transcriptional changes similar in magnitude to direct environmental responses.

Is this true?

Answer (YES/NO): NO